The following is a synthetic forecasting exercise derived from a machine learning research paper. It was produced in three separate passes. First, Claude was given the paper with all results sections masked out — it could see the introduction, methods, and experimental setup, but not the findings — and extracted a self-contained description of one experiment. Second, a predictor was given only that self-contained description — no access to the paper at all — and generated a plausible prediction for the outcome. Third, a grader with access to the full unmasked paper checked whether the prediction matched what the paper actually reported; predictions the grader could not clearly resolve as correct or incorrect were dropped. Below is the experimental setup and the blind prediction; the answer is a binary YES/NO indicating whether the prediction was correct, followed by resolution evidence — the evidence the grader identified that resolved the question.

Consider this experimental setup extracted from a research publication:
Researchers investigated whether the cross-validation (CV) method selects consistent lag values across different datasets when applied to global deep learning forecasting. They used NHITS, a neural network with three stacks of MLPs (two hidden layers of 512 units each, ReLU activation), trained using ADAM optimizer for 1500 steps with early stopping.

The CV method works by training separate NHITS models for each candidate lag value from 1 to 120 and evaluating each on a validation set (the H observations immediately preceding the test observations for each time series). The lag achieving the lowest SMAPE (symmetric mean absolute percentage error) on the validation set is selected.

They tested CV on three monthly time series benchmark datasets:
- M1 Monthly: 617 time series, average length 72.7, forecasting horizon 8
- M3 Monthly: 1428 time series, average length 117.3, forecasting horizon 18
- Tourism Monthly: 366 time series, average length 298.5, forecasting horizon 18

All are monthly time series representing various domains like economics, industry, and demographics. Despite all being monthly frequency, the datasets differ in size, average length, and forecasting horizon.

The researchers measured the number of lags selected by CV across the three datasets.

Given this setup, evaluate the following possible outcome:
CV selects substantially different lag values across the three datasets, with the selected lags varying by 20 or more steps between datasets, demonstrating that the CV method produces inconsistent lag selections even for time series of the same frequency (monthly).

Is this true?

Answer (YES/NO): YES